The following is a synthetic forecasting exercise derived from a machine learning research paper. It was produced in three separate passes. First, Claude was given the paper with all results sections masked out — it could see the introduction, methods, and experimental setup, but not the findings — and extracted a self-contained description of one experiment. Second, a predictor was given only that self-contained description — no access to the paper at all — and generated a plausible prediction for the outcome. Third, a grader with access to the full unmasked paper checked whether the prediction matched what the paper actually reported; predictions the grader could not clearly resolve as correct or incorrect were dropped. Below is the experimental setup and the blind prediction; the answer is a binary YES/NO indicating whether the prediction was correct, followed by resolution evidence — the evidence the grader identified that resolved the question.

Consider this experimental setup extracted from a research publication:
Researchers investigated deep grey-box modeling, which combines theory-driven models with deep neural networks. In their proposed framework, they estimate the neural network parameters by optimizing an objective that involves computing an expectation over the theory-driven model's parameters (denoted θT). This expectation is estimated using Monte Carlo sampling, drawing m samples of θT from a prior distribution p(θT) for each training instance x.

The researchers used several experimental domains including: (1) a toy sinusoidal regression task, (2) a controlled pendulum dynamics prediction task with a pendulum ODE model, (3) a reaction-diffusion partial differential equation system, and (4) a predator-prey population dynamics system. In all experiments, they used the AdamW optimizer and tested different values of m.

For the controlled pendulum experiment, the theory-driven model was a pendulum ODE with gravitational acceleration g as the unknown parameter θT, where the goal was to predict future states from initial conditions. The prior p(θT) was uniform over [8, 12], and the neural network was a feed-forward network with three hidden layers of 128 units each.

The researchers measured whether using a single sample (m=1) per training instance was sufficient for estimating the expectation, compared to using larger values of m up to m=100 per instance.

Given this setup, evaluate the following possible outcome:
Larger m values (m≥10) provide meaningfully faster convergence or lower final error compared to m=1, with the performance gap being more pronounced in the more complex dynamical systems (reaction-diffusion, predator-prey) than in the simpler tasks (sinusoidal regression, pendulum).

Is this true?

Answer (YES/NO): NO